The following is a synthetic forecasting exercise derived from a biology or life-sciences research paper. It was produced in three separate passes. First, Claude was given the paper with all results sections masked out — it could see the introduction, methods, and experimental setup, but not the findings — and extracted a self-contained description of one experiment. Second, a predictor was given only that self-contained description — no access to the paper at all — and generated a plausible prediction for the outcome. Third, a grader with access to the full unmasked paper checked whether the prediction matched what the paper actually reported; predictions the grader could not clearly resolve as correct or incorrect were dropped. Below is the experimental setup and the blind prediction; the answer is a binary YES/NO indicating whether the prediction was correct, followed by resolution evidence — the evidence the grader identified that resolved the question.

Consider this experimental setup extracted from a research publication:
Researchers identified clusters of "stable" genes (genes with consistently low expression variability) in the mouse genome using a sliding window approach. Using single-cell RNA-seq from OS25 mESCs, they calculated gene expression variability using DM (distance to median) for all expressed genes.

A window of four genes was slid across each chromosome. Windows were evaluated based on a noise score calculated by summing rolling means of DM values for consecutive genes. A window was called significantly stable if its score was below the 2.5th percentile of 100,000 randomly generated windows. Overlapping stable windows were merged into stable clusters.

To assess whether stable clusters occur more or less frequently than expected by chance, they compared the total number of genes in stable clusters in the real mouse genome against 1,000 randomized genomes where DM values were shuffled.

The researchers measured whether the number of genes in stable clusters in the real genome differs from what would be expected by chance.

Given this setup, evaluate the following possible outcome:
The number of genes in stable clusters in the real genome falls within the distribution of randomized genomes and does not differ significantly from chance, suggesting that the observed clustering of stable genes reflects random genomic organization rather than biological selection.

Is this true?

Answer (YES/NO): NO